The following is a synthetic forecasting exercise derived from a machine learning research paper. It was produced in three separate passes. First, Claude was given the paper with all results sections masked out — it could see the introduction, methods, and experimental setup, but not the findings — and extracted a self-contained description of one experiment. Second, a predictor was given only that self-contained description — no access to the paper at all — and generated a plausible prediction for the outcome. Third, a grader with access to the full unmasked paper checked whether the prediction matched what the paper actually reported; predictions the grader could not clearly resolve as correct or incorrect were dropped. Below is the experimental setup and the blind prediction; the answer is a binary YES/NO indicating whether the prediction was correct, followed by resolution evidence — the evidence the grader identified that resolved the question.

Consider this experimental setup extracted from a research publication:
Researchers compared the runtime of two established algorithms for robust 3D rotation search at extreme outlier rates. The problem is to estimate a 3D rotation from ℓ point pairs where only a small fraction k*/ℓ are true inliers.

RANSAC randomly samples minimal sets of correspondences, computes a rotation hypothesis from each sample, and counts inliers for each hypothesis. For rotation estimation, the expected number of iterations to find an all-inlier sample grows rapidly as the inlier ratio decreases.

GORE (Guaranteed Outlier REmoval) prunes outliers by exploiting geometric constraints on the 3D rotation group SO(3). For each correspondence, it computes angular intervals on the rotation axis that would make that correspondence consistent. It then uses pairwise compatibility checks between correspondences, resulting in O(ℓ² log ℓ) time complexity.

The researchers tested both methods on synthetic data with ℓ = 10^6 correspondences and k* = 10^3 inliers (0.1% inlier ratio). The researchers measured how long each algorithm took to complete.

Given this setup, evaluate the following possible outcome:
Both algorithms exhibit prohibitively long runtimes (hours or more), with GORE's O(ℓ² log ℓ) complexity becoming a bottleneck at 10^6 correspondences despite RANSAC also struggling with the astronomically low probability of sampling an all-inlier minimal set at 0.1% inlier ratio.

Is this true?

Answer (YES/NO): YES